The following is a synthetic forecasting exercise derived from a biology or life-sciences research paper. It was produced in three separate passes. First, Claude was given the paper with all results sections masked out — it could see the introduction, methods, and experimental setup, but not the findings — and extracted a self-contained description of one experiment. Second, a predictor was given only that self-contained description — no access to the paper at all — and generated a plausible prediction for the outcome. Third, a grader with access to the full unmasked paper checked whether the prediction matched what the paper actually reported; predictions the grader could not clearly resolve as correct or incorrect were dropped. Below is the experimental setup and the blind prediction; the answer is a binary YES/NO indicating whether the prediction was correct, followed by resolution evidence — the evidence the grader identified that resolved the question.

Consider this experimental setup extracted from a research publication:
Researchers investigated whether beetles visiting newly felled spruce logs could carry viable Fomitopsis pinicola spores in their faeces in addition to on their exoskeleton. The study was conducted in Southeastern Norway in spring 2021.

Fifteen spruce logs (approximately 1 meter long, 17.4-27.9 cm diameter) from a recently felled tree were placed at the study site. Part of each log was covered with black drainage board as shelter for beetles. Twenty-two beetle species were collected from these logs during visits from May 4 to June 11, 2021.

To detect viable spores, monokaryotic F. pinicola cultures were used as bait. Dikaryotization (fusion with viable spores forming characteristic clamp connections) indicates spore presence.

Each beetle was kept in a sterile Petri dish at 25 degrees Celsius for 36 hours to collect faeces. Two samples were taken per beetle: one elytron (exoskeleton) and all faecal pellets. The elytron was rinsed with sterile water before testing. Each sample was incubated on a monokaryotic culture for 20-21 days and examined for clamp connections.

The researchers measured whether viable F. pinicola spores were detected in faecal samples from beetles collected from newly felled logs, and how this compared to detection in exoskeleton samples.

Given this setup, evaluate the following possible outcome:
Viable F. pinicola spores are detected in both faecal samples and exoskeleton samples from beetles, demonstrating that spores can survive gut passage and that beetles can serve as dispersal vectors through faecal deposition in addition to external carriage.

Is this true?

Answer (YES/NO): NO